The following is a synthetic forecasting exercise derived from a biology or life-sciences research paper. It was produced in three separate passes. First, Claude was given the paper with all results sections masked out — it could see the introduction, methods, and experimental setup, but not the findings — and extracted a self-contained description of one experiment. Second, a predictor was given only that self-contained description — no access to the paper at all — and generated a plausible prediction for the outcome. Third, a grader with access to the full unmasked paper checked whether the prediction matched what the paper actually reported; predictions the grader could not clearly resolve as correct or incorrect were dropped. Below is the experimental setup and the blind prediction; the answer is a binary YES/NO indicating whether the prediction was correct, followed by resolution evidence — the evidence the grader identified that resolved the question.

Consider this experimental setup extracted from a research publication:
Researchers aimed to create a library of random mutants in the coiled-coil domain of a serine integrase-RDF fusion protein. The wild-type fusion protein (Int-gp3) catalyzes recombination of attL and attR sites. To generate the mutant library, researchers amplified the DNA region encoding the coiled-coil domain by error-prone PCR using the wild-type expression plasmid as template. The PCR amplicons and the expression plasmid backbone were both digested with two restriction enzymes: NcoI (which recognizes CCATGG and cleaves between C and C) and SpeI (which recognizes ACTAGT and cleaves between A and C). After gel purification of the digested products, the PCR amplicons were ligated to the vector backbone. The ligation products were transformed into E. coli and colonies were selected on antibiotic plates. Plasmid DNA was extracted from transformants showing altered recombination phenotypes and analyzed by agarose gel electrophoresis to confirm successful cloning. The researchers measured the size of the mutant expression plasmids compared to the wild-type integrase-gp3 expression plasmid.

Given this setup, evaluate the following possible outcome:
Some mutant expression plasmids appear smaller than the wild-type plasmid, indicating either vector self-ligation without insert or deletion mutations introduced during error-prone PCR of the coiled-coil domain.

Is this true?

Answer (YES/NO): NO